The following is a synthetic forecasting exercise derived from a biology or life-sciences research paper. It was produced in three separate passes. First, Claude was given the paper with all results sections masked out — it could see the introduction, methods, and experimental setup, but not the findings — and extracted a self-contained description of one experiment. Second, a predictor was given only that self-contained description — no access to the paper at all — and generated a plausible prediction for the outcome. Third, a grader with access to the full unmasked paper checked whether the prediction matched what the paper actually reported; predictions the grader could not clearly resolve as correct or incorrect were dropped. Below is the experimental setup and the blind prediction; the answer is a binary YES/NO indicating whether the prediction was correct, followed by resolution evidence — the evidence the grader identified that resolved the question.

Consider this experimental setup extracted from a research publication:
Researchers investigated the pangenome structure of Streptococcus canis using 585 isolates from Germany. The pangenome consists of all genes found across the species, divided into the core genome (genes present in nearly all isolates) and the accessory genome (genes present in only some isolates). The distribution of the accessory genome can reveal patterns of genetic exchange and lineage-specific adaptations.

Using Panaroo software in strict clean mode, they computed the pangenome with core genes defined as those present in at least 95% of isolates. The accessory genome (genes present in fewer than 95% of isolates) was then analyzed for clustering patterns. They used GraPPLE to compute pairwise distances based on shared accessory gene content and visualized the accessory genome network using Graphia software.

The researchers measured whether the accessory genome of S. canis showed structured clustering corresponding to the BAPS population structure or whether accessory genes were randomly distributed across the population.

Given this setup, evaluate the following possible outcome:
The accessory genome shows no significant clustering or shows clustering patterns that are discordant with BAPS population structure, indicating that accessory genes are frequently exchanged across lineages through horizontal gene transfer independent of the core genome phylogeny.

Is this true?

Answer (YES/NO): NO